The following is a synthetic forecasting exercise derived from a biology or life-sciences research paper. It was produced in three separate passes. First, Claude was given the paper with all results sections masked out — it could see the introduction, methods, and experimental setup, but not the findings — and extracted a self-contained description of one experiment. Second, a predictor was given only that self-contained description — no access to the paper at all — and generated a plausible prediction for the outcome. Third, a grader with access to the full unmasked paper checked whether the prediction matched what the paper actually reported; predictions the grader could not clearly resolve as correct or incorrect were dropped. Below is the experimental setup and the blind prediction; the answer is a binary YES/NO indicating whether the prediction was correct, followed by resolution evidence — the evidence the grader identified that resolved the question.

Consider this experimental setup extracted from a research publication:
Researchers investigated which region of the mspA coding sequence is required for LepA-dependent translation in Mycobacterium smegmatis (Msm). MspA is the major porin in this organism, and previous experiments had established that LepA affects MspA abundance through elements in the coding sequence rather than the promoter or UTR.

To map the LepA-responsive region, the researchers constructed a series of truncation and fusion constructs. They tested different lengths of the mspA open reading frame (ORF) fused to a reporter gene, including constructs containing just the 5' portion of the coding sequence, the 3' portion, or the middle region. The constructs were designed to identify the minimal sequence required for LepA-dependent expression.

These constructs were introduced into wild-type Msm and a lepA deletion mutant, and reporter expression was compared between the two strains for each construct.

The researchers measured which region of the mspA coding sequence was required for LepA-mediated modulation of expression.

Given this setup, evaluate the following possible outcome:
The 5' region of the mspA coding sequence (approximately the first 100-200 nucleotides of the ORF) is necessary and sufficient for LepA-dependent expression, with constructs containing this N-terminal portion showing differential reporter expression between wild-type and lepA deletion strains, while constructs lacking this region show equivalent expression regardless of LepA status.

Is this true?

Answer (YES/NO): YES